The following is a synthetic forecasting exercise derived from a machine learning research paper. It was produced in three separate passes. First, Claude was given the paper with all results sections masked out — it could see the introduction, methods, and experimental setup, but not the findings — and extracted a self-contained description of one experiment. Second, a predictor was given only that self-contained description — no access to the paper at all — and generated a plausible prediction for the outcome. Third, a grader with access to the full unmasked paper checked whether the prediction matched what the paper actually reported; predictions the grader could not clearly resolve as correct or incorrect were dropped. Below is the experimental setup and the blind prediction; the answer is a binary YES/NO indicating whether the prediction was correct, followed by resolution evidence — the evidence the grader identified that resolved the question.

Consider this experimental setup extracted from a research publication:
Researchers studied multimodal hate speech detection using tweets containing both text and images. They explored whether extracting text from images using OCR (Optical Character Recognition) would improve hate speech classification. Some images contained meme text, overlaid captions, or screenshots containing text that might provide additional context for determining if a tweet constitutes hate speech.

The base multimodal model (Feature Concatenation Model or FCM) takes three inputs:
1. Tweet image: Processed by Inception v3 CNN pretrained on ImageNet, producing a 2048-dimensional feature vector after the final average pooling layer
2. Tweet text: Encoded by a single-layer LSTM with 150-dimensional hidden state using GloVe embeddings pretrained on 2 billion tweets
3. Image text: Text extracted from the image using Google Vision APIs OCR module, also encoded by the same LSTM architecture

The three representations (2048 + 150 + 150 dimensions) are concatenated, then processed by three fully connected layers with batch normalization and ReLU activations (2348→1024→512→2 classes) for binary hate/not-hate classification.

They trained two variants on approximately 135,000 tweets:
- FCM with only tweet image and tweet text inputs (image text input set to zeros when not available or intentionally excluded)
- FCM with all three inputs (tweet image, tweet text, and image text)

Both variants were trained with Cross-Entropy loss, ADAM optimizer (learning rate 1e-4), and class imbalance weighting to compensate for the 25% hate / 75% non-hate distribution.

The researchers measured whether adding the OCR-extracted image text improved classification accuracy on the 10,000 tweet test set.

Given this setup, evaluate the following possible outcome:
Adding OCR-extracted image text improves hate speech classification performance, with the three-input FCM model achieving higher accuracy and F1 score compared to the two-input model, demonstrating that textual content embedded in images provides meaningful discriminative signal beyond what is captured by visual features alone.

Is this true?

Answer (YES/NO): NO